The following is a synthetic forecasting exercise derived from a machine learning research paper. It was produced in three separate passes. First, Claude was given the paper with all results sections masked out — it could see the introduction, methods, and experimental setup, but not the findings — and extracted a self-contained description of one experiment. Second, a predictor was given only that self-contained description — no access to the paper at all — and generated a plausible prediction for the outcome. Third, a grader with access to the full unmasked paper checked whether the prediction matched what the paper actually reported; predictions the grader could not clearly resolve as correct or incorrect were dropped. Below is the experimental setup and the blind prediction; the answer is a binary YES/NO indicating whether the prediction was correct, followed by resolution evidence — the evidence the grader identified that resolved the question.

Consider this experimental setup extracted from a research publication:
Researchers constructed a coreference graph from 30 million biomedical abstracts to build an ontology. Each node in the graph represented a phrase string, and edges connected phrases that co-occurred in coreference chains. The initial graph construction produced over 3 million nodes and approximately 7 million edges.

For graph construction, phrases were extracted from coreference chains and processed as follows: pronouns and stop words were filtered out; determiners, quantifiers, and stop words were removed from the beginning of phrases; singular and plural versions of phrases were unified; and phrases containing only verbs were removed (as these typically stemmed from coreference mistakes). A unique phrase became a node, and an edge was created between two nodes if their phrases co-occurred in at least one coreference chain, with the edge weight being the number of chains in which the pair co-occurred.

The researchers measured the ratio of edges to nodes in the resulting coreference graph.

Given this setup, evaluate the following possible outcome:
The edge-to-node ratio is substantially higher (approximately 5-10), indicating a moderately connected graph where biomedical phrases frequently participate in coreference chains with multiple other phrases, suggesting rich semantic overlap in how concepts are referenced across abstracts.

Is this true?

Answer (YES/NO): NO